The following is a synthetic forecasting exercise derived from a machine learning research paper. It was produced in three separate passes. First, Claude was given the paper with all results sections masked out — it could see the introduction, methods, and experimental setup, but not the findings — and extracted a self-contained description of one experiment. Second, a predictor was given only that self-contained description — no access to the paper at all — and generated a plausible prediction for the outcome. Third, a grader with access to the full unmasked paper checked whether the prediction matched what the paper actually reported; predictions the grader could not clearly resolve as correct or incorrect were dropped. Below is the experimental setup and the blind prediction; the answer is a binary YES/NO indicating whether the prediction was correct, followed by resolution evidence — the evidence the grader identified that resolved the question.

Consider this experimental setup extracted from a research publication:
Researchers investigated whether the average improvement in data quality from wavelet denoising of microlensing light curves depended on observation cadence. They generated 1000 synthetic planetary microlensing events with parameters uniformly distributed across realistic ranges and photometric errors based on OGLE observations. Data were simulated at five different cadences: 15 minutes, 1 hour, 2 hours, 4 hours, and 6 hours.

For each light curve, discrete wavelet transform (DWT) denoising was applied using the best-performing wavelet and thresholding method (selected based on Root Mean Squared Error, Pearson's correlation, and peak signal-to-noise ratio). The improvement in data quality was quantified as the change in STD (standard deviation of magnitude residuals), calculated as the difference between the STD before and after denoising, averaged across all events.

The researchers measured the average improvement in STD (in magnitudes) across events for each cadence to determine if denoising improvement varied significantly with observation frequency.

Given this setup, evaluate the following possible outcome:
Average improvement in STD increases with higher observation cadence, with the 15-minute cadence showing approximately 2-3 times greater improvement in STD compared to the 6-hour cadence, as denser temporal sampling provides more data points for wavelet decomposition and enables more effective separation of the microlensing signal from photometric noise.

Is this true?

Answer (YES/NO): NO